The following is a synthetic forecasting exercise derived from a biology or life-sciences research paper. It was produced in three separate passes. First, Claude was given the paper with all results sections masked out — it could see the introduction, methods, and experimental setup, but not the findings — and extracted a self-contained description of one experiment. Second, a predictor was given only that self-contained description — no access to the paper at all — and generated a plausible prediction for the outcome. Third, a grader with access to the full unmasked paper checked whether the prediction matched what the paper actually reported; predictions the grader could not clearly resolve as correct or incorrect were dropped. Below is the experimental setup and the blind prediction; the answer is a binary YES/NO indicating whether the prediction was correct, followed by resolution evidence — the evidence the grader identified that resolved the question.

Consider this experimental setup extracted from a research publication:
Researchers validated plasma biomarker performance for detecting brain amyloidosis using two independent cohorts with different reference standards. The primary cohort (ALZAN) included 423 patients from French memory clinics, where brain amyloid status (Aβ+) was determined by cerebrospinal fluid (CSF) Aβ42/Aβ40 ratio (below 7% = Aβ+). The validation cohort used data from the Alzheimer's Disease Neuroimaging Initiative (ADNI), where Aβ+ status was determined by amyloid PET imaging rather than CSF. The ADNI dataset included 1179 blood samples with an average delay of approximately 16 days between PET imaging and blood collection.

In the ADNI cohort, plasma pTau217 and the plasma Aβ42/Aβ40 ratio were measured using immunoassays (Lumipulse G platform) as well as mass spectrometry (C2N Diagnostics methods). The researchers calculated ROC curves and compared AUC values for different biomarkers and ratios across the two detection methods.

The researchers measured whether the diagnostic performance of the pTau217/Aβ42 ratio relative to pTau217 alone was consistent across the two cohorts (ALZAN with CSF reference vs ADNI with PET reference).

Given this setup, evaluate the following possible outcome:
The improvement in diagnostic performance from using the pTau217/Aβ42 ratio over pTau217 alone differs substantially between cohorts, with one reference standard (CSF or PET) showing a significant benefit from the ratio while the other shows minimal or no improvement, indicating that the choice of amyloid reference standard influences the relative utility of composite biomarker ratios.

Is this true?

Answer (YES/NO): NO